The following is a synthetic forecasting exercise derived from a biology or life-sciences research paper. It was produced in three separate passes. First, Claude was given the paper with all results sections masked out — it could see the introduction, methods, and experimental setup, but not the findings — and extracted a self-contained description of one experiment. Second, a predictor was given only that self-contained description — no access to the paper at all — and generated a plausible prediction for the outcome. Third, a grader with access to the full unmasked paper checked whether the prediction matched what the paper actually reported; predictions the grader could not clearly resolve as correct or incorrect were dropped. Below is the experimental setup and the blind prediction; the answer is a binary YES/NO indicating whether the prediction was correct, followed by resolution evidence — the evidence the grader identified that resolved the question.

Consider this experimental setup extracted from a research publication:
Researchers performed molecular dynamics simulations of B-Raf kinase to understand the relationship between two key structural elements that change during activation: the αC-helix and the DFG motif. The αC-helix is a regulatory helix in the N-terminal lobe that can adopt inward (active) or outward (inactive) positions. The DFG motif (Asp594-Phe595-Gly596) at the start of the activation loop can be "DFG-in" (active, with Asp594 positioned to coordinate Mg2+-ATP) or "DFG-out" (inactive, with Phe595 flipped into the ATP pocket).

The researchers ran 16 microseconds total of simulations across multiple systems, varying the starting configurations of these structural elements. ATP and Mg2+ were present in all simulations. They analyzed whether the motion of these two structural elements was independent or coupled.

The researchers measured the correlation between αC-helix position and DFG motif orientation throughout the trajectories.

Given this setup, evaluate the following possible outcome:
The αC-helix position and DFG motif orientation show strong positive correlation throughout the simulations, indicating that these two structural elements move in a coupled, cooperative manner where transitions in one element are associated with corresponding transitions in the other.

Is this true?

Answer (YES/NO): NO